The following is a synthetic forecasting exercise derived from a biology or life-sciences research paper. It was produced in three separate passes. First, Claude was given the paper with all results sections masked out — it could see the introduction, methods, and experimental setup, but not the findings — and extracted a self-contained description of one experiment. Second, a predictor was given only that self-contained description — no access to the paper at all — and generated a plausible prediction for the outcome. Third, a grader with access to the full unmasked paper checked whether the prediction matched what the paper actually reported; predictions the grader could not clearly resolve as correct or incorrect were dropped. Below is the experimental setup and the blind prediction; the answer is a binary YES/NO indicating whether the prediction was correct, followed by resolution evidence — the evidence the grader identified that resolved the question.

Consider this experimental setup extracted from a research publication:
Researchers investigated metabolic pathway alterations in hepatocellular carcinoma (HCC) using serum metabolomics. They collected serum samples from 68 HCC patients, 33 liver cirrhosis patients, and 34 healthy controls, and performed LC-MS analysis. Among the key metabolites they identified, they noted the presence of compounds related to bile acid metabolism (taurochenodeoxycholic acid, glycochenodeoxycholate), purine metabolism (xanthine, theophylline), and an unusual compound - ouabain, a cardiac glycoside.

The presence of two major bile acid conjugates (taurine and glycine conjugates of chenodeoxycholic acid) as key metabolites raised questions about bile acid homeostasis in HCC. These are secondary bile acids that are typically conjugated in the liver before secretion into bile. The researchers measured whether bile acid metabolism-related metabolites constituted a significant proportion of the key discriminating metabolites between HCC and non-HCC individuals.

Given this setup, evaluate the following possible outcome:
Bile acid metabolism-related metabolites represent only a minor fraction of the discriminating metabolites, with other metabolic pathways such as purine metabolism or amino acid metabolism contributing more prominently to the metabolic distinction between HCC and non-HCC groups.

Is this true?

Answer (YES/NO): NO